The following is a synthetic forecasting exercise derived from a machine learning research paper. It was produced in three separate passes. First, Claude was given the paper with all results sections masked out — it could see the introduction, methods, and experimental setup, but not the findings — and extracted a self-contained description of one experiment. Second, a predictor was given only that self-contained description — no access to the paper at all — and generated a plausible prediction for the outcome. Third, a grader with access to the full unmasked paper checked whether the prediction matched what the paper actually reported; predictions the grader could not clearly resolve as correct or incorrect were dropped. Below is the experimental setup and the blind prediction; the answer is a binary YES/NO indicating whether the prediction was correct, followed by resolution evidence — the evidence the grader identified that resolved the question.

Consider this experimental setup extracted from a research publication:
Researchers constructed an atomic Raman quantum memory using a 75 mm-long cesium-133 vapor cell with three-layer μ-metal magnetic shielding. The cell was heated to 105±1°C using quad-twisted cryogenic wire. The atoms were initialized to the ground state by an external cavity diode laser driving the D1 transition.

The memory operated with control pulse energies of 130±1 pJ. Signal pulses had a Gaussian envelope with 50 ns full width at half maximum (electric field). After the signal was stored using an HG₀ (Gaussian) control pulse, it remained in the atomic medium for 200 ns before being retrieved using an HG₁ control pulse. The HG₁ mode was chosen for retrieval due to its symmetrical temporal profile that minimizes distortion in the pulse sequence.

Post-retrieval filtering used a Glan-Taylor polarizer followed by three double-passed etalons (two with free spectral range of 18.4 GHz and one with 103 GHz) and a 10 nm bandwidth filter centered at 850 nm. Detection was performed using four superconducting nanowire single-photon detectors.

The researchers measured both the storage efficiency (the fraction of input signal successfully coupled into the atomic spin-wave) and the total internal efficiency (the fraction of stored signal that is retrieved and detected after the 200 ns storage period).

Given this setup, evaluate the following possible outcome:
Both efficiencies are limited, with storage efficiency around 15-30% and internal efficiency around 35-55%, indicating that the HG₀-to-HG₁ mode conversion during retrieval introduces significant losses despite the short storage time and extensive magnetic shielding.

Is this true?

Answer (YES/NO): NO